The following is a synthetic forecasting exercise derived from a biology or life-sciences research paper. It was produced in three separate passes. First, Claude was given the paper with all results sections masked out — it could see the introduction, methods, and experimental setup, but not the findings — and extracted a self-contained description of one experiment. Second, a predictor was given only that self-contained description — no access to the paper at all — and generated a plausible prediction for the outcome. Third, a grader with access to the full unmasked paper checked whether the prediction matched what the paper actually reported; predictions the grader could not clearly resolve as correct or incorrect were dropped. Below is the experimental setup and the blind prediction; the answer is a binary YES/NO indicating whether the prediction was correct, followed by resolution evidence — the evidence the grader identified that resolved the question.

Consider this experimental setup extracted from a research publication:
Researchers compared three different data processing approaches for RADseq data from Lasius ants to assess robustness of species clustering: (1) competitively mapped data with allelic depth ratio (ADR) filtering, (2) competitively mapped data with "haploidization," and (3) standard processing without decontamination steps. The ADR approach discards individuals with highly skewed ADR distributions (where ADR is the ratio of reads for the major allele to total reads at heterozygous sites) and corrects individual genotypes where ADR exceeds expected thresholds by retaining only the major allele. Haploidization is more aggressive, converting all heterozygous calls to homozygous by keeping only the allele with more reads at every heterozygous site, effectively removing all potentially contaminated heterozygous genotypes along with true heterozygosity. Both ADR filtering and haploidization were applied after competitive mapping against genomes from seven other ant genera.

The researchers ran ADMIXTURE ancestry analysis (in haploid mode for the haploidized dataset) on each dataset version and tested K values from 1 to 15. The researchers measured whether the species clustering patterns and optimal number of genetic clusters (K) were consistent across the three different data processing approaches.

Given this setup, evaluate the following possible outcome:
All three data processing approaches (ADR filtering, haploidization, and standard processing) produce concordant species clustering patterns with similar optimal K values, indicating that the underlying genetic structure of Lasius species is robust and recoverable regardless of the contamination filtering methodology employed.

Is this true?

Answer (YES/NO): NO